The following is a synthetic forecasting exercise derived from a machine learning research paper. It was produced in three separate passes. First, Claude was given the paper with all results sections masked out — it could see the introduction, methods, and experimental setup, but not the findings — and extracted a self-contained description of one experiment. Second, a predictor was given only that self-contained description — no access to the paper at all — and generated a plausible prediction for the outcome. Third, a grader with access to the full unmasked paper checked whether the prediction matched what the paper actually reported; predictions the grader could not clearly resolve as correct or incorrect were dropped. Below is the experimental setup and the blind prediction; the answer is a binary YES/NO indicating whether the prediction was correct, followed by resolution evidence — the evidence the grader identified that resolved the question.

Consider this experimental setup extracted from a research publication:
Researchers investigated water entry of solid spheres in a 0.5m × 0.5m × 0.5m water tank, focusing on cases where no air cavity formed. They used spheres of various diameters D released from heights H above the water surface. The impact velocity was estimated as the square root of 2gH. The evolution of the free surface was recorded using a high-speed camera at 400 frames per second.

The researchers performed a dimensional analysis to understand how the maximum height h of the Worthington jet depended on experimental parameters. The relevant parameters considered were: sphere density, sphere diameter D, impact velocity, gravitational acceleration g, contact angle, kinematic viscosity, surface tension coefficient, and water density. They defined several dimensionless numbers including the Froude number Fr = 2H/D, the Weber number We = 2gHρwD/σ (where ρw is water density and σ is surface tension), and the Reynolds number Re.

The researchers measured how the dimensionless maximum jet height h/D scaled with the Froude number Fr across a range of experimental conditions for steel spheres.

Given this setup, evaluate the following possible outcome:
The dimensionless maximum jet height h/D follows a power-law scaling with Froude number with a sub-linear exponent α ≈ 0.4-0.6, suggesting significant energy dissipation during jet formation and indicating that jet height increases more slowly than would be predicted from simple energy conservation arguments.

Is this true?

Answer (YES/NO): NO